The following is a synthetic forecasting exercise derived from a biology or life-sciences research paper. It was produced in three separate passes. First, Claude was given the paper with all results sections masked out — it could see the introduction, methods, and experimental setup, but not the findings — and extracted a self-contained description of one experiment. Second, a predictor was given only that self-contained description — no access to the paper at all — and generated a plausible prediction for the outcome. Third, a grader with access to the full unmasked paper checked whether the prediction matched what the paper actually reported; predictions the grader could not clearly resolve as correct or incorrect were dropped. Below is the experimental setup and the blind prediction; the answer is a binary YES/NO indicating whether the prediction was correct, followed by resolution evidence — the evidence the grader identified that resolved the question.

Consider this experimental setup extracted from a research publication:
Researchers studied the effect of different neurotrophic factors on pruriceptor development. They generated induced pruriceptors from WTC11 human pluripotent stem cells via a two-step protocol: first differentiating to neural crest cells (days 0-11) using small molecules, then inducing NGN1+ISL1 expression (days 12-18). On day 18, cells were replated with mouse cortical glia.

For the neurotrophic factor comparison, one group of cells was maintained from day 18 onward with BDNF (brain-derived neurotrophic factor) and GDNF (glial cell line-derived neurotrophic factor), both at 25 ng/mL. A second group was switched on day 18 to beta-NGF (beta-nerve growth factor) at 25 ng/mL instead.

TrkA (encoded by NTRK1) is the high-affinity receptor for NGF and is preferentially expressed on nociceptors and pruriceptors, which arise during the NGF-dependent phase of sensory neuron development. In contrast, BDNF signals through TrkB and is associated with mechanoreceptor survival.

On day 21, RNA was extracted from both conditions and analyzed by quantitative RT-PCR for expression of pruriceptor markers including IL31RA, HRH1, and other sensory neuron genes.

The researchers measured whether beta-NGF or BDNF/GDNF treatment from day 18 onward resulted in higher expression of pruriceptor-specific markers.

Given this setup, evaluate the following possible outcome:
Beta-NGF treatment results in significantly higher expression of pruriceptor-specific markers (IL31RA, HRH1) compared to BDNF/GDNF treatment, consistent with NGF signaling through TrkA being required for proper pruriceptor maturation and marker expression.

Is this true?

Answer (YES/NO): NO